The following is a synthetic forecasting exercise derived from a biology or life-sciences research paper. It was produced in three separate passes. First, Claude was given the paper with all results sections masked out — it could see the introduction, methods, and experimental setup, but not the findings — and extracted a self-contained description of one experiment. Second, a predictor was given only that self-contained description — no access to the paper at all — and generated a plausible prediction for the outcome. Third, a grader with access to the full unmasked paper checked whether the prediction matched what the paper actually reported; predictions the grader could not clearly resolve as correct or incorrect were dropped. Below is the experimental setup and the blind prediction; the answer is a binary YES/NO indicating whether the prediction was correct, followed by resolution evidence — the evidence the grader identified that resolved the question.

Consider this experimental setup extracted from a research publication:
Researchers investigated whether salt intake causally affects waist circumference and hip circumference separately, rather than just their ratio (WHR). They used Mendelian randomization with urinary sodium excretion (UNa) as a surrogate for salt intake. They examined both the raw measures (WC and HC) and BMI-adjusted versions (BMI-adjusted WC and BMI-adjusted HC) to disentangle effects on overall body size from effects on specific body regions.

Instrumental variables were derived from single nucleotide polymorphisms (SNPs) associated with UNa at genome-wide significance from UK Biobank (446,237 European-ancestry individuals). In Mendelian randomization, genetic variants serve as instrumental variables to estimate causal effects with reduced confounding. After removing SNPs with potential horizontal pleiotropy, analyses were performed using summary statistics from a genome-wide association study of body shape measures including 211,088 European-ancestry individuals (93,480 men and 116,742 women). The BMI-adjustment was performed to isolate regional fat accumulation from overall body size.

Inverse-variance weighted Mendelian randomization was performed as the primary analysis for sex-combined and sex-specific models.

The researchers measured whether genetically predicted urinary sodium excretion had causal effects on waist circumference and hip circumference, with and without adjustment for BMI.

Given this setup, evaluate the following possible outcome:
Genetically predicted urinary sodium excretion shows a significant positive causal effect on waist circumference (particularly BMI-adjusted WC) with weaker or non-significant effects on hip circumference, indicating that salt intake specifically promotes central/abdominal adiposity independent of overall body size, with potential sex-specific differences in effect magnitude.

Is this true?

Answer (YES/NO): NO